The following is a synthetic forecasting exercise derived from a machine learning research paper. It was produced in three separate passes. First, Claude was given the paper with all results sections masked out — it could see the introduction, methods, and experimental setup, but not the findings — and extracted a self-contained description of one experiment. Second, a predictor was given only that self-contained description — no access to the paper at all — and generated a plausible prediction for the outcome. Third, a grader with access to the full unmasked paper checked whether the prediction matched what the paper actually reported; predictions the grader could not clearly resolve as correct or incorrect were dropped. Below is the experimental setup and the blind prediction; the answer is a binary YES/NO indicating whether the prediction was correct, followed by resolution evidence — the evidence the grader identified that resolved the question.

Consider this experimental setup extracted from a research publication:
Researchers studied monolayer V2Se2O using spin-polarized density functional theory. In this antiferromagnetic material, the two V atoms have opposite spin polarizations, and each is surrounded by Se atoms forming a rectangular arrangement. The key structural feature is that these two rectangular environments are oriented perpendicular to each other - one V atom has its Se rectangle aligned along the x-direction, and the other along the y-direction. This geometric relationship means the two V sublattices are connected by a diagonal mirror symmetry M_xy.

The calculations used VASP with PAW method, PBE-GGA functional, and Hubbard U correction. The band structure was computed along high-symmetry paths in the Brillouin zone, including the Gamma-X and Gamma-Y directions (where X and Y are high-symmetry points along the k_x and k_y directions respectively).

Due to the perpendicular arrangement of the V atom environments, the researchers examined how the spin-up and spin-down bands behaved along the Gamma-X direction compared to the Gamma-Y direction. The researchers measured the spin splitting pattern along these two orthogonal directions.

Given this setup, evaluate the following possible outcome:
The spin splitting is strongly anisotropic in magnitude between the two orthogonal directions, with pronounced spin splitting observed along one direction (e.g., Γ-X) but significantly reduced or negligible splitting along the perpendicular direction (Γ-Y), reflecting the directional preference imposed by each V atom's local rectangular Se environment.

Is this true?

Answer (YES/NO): NO